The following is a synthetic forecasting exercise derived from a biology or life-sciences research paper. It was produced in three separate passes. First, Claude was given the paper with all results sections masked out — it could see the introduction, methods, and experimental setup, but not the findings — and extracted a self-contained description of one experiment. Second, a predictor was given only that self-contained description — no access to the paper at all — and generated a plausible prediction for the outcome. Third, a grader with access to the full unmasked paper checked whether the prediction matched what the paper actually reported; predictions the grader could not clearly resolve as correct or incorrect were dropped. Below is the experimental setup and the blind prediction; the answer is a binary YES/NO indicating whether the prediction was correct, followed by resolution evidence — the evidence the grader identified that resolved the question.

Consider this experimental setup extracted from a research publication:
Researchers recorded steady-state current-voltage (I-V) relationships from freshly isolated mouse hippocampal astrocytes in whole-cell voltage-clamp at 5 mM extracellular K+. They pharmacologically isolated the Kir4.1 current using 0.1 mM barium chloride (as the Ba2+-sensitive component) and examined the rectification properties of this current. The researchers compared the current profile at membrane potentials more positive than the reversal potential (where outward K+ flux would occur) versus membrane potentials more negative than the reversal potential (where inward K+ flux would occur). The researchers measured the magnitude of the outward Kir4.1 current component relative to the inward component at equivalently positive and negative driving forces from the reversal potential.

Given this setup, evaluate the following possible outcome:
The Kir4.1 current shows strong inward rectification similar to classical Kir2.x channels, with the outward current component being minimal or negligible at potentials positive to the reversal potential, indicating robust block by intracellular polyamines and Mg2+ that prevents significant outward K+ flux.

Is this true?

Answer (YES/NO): NO